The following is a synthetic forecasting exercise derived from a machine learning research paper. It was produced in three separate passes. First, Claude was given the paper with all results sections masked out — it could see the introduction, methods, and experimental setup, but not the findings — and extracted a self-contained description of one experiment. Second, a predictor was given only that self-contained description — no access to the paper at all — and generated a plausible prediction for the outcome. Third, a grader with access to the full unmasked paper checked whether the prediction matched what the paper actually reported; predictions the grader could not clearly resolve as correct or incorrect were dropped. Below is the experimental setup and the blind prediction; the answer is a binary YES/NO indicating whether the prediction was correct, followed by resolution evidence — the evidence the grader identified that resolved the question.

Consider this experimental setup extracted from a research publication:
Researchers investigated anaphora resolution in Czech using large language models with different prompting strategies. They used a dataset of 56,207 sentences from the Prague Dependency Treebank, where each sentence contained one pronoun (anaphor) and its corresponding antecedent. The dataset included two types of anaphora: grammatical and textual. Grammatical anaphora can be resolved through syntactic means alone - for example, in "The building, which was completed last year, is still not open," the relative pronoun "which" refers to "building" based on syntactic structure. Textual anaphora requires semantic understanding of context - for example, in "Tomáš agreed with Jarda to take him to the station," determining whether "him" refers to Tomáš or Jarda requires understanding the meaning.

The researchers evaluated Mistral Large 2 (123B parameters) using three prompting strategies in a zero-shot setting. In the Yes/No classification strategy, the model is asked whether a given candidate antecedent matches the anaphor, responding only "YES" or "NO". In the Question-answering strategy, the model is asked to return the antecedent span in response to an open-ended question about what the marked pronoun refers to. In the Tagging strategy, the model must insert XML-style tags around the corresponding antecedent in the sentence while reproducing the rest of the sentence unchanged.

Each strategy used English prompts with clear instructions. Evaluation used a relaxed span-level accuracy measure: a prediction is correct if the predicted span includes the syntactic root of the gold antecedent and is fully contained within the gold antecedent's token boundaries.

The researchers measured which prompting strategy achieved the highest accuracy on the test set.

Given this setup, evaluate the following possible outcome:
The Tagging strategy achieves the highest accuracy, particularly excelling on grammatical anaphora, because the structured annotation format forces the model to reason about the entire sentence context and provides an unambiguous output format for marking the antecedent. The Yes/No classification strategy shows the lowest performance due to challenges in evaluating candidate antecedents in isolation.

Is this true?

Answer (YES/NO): NO